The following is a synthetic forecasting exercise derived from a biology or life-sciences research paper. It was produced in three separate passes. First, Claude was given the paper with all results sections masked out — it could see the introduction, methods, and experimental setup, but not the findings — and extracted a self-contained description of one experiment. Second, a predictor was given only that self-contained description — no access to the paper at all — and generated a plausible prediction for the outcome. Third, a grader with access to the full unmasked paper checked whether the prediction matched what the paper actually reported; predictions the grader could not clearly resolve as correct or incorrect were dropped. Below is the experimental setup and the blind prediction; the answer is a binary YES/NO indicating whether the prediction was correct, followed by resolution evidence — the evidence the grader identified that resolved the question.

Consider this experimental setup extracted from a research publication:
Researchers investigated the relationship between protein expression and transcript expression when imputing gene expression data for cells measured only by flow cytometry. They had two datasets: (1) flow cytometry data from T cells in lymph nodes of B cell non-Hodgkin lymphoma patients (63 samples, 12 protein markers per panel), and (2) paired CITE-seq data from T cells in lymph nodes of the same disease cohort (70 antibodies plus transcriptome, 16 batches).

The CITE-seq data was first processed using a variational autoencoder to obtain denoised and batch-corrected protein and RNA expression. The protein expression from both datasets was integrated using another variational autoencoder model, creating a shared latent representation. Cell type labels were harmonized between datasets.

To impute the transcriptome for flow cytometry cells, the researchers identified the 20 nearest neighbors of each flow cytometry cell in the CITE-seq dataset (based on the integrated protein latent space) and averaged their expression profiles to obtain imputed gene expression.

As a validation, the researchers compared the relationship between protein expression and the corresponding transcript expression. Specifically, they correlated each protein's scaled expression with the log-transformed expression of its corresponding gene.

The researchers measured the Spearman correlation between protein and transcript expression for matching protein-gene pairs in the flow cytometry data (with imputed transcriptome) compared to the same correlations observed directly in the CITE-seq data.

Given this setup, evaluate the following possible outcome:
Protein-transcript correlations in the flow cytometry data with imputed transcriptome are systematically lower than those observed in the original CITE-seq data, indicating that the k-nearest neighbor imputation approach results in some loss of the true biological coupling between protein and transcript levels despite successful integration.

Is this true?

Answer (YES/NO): NO